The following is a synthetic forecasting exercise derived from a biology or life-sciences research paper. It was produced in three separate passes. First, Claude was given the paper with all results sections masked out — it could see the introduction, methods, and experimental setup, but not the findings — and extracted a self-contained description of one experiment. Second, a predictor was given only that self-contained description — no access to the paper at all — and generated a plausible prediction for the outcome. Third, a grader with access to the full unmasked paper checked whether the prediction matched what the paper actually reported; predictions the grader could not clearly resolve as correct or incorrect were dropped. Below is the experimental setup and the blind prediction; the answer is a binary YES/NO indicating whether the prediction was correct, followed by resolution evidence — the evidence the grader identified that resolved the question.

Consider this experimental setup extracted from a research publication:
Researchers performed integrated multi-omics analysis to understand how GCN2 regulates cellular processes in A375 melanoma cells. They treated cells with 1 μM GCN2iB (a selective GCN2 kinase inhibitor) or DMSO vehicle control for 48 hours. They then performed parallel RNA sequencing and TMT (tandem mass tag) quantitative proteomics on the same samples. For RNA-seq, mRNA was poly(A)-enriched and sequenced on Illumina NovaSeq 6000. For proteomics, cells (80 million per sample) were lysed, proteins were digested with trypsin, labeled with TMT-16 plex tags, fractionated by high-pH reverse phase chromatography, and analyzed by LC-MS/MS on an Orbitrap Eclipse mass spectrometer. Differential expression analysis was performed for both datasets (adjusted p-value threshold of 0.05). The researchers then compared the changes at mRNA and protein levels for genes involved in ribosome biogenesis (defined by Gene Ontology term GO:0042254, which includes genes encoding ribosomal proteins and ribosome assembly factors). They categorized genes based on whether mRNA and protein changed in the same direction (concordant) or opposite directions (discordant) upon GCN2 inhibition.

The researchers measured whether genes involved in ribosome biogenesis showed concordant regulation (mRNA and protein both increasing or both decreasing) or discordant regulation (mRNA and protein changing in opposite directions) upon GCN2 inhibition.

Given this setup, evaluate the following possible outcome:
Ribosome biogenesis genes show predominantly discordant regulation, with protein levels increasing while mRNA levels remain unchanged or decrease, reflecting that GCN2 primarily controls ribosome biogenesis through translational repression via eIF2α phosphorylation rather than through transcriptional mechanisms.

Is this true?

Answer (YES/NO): NO